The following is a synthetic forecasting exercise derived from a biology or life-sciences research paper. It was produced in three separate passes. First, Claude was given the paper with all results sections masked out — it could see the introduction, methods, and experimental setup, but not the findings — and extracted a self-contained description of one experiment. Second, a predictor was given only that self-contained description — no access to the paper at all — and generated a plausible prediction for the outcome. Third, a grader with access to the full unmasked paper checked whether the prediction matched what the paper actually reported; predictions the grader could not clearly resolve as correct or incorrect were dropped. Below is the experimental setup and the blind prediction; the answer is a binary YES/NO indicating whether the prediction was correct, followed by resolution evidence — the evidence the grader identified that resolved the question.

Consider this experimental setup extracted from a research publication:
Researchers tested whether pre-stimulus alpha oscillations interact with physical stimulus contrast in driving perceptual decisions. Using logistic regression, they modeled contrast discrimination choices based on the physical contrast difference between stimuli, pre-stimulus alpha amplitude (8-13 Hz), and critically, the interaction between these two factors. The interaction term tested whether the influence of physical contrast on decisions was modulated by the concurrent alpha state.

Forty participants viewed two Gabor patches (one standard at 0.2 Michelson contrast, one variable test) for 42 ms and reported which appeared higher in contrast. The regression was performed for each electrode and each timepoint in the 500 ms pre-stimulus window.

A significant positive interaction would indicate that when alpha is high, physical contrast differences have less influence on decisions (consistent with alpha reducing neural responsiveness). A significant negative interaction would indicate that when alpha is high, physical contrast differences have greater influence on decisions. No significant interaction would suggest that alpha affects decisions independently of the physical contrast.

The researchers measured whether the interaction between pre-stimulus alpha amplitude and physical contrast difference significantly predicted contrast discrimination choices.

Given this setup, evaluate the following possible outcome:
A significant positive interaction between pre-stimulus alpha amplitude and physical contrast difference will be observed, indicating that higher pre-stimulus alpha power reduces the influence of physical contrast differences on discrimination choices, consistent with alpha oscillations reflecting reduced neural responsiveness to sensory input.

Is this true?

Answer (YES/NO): NO